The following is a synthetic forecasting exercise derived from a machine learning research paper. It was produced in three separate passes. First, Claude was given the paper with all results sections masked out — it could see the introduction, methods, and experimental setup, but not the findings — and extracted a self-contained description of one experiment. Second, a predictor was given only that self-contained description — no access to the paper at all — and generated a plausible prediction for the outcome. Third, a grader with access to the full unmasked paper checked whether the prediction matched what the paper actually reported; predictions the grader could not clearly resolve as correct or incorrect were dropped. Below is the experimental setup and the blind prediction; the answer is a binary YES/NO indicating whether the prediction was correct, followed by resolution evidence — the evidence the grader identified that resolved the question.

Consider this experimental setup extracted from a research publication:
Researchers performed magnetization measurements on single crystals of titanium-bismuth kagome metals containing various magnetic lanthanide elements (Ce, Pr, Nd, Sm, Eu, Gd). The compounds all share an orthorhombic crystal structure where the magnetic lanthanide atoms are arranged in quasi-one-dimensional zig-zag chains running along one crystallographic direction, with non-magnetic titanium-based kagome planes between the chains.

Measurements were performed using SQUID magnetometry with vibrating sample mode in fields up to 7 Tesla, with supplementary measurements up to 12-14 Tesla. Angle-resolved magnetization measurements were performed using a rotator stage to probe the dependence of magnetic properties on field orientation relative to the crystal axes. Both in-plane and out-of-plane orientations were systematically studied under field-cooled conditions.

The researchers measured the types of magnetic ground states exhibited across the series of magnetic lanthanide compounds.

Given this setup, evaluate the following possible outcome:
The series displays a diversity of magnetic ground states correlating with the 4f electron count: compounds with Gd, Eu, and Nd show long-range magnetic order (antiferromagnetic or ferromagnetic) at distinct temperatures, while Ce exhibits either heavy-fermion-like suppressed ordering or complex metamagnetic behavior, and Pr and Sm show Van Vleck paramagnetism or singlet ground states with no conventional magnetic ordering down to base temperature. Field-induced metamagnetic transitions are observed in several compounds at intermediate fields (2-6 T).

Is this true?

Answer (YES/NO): NO